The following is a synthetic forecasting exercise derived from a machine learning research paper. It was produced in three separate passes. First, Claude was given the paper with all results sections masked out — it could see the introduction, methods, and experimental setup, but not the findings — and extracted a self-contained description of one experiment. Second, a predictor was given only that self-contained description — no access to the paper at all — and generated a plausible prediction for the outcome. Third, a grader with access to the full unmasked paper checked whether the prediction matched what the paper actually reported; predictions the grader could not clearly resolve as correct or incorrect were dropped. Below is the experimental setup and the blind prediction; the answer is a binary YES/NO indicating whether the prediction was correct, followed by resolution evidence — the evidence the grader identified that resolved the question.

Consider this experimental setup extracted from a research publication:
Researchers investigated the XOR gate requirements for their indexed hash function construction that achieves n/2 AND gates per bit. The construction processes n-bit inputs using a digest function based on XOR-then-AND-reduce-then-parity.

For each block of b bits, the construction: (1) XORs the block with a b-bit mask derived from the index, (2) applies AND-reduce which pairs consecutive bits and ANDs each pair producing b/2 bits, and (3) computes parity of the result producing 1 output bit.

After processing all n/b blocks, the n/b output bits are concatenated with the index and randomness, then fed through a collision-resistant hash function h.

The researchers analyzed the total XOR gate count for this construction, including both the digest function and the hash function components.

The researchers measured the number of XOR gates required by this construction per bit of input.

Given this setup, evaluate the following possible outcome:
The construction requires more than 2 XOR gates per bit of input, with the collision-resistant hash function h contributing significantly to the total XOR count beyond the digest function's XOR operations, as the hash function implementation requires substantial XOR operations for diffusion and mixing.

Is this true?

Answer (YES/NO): NO